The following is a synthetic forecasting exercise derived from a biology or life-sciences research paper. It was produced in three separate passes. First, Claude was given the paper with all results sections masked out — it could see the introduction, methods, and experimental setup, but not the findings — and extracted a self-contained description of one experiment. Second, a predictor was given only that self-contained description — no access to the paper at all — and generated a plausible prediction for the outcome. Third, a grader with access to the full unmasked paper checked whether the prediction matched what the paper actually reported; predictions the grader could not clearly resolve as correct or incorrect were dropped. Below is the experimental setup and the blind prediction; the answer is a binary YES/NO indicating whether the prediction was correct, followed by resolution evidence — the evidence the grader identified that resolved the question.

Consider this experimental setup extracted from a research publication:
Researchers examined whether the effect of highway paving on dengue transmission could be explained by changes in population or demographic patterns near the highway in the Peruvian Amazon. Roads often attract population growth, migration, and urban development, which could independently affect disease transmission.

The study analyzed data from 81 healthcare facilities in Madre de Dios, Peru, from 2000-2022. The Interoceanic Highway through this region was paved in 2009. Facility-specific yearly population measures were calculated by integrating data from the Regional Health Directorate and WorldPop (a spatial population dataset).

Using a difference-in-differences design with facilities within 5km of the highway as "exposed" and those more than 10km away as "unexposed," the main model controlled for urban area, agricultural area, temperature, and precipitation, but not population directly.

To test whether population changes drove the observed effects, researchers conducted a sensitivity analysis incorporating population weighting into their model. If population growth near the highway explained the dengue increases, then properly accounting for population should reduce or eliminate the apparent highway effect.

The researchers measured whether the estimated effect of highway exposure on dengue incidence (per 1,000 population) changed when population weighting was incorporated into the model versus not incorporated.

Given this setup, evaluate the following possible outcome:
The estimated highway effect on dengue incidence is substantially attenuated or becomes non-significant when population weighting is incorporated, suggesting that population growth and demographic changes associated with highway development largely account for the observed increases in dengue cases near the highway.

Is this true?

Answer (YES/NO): NO